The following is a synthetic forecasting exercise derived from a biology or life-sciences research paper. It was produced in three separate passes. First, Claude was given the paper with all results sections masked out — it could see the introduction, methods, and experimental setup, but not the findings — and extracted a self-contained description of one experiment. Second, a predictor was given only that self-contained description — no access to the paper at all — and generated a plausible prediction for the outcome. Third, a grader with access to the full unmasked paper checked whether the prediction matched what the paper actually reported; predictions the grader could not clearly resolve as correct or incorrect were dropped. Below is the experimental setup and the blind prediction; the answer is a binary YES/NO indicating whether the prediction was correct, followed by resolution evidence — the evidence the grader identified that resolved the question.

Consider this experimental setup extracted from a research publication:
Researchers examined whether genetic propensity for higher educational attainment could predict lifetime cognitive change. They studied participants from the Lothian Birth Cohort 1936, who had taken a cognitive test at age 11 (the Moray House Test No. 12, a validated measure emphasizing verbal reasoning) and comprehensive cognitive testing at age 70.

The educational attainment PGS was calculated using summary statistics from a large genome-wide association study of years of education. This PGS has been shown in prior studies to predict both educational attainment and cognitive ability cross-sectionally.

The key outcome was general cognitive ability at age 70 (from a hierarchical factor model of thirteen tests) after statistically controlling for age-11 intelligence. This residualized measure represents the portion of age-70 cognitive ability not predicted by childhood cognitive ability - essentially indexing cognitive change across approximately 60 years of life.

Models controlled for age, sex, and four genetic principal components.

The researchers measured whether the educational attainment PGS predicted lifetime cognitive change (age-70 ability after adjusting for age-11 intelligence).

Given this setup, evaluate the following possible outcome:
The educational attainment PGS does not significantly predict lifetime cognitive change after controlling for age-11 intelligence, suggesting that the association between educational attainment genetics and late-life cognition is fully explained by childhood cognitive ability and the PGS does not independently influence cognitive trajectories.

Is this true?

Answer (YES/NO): NO